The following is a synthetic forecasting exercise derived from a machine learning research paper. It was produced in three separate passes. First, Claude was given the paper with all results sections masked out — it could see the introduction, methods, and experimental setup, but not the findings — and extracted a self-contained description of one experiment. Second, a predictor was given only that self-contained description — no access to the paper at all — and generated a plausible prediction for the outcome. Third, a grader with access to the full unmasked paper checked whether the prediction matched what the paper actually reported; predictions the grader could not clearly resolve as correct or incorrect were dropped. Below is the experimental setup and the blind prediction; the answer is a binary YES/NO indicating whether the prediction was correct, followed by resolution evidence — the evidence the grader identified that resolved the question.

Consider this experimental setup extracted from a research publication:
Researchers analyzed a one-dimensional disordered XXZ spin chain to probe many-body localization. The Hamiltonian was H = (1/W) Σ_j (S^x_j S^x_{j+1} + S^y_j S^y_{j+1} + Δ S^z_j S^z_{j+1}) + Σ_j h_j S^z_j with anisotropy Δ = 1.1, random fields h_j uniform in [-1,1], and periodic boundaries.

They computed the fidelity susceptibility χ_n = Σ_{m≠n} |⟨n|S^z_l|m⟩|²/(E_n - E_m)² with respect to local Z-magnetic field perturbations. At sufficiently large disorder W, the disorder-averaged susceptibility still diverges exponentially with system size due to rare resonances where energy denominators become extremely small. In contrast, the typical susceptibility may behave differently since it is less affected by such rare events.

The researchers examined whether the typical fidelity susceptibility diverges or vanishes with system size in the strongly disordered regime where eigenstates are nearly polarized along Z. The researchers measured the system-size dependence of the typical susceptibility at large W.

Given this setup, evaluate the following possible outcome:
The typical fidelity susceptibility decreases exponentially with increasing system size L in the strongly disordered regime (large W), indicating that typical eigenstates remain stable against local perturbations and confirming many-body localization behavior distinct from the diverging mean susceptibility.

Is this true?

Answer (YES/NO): NO